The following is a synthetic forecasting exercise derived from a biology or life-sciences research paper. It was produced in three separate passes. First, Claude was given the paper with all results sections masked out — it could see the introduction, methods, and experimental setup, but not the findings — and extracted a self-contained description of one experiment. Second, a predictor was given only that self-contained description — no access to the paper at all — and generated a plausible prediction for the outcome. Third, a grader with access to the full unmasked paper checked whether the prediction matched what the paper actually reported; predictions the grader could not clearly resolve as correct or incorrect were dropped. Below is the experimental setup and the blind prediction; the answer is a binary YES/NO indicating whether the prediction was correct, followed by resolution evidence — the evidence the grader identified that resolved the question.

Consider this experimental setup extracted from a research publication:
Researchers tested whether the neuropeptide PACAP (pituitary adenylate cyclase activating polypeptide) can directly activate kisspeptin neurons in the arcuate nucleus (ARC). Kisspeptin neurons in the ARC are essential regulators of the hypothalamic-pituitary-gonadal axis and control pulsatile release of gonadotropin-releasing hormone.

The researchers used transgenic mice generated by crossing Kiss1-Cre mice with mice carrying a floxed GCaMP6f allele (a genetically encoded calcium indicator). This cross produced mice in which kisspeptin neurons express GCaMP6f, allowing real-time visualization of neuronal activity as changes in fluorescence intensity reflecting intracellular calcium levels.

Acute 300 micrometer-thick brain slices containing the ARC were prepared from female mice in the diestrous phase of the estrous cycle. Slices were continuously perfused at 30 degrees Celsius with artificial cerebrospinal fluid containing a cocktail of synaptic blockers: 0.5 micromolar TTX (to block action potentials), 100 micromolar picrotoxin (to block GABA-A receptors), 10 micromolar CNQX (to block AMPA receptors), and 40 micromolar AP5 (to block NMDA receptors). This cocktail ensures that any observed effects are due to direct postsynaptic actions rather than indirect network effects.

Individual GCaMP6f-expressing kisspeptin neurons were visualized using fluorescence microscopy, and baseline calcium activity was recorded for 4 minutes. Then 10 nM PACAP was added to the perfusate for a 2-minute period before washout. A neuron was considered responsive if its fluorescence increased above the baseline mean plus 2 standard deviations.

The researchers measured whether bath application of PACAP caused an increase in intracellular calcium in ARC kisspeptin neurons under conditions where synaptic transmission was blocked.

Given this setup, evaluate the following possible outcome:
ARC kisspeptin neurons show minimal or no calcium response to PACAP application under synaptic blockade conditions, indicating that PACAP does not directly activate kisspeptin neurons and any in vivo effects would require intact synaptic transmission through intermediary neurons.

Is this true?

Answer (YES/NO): NO